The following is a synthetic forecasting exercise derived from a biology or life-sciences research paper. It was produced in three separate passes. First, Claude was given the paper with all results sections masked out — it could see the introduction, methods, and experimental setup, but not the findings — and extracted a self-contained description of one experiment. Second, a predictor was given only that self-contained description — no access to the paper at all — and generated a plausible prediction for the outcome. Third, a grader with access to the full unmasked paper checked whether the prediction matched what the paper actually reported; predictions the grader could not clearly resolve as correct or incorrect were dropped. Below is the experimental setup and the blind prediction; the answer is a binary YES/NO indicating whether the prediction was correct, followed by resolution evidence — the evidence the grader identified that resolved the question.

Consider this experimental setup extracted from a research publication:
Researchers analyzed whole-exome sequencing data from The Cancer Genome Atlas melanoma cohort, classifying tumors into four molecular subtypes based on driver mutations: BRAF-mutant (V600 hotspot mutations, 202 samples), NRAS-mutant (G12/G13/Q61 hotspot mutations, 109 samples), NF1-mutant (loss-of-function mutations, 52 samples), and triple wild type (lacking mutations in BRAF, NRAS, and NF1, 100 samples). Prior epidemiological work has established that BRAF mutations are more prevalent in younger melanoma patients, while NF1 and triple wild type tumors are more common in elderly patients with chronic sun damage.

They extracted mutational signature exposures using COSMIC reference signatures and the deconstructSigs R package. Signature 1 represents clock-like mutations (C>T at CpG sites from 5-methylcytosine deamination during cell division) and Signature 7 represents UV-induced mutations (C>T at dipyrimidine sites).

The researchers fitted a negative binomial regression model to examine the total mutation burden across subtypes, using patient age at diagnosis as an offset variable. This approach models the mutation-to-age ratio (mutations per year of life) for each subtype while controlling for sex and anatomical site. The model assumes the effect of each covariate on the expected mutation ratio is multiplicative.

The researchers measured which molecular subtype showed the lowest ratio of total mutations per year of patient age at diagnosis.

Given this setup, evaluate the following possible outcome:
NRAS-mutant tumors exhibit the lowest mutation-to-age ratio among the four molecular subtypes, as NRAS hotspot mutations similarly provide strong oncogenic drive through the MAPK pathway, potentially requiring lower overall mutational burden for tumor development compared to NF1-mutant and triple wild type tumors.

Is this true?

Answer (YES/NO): NO